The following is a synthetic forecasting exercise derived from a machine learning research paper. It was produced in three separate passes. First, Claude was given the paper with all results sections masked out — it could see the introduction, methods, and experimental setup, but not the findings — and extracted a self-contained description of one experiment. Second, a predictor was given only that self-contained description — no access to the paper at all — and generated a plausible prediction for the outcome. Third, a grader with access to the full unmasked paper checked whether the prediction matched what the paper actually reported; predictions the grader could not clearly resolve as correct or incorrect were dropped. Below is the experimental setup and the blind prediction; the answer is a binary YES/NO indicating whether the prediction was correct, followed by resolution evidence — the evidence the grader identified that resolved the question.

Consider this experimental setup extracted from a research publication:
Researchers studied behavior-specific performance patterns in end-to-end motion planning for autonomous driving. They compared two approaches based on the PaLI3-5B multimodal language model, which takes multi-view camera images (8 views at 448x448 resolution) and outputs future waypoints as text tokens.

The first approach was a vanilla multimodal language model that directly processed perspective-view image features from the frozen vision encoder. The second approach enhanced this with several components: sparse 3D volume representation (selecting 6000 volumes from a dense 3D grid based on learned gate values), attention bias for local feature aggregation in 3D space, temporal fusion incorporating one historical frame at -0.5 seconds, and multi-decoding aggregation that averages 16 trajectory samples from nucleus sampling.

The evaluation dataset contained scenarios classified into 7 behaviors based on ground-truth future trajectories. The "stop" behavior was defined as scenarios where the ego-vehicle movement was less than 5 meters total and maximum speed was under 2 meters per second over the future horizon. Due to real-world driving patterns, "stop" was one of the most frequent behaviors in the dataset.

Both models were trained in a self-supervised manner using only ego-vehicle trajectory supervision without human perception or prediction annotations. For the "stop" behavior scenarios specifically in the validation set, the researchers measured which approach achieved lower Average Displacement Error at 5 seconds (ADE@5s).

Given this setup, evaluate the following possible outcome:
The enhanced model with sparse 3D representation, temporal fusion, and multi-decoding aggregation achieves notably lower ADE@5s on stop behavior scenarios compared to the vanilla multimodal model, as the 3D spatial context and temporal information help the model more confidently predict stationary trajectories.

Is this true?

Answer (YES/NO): NO